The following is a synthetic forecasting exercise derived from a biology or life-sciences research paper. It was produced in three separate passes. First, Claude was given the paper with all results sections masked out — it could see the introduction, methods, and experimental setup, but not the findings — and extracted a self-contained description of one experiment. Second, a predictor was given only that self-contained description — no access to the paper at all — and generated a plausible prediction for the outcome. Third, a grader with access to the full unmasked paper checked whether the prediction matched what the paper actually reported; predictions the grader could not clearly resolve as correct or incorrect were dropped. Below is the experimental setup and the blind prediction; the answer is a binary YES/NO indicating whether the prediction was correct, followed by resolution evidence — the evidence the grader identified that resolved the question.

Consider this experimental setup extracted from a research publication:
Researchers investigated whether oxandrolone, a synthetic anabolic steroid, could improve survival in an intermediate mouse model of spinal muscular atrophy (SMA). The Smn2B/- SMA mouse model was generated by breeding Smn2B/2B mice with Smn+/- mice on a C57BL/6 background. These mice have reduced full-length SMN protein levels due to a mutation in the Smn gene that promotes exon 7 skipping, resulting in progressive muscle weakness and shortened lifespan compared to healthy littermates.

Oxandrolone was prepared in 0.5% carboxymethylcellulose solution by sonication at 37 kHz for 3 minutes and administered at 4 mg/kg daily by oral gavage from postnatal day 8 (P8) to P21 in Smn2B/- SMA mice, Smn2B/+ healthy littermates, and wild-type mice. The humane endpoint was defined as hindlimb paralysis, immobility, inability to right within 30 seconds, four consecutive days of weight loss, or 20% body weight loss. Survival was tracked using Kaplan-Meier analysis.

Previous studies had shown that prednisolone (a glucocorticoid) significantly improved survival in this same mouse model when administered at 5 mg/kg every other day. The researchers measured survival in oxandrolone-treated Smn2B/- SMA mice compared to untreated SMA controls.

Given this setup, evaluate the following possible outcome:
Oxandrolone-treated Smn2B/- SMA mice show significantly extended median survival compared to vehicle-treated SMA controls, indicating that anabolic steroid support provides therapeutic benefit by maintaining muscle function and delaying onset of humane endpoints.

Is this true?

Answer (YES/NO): NO